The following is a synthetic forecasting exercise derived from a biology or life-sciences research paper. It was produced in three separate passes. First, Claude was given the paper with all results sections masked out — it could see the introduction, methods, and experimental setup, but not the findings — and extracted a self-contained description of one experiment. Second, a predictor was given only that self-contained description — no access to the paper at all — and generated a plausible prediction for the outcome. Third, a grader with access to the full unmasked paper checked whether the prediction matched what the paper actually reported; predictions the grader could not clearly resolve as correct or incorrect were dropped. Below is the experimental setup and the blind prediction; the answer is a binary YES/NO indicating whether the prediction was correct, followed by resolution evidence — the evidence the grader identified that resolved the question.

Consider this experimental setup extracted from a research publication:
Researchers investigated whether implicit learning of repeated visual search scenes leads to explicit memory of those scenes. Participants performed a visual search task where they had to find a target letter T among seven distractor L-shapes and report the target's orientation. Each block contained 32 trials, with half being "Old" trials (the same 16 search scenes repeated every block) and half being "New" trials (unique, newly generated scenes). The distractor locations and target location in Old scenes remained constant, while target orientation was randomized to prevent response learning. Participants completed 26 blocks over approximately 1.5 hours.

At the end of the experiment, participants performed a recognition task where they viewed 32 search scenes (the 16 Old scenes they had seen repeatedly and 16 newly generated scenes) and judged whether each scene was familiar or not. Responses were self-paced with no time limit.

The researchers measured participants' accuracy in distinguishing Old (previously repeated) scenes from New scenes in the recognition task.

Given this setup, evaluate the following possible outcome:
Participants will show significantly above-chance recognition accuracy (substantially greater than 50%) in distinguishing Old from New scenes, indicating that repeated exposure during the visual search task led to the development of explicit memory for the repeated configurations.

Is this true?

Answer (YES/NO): NO